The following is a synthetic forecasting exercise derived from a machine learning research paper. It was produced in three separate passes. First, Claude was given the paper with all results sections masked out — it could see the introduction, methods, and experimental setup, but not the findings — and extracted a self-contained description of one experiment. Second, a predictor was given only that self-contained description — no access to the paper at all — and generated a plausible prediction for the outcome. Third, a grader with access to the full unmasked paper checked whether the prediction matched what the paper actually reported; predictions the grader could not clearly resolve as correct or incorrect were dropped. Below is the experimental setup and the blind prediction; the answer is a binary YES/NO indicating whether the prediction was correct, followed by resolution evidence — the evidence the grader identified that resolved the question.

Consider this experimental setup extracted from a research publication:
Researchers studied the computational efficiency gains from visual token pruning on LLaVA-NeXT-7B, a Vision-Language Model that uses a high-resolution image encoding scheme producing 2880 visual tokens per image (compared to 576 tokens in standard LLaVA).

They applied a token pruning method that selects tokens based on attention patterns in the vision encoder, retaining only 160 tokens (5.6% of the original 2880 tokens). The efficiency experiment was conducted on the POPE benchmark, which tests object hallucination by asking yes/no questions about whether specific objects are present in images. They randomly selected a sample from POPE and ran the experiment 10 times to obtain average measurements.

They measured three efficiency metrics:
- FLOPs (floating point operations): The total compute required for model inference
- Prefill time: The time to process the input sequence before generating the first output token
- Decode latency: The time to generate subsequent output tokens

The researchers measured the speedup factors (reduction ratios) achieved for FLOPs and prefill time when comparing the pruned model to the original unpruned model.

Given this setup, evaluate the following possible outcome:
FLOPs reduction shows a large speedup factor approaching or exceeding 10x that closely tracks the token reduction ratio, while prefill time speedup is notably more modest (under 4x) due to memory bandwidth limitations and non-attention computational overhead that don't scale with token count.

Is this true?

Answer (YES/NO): NO